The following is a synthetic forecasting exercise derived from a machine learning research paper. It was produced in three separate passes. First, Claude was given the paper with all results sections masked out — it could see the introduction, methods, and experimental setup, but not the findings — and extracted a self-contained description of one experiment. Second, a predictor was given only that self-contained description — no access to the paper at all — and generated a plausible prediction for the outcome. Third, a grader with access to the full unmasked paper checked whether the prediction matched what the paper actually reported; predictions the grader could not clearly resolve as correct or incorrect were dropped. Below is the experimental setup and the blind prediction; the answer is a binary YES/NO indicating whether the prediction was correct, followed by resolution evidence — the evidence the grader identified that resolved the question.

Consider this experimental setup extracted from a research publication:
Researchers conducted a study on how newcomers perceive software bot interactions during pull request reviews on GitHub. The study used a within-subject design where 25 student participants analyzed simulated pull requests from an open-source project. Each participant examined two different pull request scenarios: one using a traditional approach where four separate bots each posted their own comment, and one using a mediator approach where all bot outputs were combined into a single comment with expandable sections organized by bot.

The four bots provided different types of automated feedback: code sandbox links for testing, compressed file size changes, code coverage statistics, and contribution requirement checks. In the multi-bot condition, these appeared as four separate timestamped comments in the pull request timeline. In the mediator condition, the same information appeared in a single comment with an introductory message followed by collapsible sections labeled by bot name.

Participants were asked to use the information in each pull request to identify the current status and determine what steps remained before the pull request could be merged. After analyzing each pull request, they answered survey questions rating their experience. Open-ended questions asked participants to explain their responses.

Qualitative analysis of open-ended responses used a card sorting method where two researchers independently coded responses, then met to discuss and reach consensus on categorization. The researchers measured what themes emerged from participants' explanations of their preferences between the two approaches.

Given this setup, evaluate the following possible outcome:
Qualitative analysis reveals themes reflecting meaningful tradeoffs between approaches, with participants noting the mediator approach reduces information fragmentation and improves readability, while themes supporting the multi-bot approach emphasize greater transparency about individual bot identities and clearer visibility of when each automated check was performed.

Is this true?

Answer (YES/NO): NO